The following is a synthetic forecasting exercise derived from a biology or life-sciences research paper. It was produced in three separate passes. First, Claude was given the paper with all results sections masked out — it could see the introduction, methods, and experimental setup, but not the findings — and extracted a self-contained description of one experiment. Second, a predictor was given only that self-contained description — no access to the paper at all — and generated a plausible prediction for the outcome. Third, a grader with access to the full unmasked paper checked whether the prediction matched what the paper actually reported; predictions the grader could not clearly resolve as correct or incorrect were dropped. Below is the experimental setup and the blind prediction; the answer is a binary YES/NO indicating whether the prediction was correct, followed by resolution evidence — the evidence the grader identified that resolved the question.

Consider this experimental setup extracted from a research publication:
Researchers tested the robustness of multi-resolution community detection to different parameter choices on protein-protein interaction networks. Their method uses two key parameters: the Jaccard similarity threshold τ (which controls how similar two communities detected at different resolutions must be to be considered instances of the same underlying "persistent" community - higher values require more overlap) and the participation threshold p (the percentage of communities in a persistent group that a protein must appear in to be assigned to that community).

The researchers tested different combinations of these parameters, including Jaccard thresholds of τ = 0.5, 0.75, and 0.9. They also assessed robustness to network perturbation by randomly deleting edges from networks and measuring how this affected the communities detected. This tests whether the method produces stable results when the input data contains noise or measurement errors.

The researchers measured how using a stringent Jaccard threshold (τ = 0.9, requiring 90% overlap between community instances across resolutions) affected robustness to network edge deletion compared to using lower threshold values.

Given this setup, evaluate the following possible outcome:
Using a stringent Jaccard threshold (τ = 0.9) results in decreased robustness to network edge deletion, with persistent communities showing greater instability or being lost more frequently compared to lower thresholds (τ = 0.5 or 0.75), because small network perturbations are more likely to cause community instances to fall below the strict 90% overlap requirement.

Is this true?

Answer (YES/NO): YES